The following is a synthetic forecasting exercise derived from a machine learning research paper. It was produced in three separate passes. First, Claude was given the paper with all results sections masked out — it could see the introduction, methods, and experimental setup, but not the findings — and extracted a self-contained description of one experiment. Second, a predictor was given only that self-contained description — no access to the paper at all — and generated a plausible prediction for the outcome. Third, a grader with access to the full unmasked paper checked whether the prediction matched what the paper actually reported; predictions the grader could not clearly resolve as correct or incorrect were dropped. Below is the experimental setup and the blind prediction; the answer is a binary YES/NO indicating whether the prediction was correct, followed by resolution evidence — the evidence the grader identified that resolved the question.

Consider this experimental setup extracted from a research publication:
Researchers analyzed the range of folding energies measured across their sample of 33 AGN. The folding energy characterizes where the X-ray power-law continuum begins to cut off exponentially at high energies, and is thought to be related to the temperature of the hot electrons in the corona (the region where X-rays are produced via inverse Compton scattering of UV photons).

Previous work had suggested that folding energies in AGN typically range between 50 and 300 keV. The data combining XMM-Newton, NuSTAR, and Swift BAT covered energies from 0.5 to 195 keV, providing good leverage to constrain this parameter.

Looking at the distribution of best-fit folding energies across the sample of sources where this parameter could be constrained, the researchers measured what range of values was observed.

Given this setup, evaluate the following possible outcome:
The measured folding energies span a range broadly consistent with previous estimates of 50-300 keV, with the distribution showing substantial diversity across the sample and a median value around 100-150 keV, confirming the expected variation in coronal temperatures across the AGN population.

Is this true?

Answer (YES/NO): NO